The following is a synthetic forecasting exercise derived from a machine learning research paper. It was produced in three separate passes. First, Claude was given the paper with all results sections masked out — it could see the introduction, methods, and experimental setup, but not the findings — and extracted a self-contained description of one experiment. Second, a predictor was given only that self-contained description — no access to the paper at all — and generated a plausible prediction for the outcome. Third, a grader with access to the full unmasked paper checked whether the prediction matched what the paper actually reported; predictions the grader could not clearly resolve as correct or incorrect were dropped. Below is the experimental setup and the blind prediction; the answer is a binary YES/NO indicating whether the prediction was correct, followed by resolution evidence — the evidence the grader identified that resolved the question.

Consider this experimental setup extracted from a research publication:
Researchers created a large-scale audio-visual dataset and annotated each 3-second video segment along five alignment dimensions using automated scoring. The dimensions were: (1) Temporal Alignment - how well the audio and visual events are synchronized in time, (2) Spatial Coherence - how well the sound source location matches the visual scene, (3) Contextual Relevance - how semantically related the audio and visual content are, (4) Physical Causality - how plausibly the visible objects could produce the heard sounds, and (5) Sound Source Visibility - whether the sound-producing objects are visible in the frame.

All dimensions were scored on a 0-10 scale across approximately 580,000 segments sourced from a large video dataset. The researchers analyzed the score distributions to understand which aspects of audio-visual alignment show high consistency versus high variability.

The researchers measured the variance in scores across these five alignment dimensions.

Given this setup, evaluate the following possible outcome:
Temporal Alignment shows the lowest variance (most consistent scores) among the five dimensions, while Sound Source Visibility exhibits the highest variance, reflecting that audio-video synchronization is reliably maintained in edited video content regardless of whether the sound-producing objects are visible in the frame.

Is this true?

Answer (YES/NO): NO